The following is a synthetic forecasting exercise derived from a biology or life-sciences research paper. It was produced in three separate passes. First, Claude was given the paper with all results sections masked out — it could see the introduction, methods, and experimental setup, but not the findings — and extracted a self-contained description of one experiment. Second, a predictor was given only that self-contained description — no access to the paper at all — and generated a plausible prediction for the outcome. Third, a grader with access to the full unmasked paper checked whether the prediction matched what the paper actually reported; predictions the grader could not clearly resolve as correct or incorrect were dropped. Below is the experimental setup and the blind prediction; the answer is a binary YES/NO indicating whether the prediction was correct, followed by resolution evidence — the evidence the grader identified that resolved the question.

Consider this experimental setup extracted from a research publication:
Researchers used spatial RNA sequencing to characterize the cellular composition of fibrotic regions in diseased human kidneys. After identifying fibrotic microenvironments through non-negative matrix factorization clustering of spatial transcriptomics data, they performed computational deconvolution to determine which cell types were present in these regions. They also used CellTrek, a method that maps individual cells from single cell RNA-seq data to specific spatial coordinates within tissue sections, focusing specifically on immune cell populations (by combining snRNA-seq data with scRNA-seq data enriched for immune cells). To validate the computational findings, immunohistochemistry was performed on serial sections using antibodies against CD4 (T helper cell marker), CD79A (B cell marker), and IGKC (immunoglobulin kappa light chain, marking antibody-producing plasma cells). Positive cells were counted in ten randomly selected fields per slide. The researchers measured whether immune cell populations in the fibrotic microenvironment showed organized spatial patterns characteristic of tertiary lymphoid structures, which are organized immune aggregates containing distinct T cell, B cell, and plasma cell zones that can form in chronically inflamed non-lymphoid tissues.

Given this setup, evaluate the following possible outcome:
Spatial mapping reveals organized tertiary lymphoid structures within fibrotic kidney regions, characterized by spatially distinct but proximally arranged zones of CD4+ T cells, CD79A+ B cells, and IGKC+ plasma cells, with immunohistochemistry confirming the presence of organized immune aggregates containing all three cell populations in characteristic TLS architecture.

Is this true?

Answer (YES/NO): NO